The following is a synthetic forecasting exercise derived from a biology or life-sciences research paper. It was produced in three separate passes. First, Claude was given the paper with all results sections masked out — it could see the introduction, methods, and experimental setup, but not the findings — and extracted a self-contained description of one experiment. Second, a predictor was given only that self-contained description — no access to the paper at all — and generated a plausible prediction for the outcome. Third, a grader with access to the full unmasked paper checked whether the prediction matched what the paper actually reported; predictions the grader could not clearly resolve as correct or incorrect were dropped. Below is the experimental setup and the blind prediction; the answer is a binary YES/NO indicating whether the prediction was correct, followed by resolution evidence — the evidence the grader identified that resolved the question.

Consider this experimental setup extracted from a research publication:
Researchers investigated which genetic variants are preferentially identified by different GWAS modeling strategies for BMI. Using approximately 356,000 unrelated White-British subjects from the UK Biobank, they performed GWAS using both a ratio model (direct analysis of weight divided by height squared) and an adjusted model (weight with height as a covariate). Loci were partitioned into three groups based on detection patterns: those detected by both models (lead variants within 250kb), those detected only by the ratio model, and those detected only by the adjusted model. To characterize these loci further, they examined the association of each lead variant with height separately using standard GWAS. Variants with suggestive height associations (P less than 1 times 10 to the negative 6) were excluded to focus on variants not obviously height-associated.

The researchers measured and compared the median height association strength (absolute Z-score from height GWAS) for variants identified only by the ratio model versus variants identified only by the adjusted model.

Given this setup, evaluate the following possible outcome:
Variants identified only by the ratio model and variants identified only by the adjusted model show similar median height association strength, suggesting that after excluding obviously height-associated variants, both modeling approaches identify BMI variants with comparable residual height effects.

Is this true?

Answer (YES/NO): NO